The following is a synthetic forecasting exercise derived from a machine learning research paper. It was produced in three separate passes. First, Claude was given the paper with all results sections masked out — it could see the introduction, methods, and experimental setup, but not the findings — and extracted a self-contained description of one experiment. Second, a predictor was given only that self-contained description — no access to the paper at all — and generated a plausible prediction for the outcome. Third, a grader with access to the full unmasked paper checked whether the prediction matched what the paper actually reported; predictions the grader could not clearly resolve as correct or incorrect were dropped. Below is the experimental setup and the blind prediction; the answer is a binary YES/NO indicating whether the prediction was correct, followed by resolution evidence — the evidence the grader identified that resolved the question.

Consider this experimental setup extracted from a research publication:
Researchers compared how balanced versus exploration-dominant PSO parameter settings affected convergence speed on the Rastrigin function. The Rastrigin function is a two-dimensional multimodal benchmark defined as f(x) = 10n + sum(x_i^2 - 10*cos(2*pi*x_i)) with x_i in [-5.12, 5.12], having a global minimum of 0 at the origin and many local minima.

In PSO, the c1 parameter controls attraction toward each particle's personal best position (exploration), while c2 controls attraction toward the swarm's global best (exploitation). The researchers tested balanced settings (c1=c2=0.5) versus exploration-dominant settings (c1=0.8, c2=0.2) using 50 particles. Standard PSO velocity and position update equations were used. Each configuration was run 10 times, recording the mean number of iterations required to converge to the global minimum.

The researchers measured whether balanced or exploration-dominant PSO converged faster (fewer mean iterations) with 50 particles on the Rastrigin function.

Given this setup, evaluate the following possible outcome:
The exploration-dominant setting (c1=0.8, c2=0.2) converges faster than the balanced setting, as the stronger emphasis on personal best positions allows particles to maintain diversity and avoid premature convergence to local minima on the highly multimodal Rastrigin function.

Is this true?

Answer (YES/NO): NO